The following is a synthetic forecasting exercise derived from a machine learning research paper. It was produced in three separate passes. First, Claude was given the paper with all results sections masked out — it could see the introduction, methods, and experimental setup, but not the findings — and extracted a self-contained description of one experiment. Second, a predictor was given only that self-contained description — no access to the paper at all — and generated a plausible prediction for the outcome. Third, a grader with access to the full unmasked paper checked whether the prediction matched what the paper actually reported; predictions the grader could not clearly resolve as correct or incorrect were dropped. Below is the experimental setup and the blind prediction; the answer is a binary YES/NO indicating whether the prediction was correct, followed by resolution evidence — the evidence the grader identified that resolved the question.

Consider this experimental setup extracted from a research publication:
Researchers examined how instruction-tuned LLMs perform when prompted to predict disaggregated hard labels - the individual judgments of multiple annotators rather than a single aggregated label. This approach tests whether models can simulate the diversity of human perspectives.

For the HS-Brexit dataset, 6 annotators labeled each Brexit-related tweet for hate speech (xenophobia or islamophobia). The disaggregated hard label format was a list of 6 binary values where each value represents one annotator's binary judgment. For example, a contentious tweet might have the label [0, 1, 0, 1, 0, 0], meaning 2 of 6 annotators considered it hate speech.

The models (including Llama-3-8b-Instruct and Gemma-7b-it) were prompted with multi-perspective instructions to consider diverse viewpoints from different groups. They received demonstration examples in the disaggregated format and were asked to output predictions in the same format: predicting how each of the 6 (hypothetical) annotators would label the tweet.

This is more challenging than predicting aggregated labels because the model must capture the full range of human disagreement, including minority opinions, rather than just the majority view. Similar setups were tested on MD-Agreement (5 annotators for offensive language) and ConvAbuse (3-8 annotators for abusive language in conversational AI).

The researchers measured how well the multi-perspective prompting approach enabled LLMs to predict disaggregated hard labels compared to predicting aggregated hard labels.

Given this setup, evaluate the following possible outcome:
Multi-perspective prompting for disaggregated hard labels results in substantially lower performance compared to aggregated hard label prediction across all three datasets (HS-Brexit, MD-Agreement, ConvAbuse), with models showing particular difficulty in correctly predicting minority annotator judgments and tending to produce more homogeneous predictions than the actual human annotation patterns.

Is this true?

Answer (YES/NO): YES